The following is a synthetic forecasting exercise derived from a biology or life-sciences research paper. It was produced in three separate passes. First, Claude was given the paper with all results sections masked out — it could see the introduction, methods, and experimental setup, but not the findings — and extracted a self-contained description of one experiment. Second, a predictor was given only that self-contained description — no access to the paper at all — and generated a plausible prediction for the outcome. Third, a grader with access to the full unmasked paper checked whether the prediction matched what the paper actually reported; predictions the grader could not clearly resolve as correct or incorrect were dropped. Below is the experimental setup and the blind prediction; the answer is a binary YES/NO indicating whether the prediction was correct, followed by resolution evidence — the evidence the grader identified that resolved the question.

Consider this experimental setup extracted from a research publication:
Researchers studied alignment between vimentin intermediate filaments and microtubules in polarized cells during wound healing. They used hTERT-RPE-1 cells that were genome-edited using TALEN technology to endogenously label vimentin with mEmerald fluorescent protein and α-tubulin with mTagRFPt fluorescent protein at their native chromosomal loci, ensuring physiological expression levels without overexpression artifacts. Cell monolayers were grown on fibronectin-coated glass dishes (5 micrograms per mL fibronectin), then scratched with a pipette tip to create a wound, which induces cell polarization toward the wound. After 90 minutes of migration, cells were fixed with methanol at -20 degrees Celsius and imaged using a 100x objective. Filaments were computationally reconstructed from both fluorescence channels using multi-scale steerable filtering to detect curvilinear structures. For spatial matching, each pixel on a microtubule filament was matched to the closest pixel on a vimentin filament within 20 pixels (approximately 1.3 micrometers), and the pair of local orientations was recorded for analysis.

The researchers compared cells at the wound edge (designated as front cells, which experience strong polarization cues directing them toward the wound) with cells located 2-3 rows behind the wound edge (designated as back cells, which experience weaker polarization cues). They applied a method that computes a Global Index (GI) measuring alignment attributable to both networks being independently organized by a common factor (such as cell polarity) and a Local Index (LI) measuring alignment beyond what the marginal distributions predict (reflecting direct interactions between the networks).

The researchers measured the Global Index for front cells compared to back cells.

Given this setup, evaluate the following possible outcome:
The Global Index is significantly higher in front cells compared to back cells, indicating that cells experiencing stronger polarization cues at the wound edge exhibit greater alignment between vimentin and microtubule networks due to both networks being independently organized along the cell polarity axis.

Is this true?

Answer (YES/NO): YES